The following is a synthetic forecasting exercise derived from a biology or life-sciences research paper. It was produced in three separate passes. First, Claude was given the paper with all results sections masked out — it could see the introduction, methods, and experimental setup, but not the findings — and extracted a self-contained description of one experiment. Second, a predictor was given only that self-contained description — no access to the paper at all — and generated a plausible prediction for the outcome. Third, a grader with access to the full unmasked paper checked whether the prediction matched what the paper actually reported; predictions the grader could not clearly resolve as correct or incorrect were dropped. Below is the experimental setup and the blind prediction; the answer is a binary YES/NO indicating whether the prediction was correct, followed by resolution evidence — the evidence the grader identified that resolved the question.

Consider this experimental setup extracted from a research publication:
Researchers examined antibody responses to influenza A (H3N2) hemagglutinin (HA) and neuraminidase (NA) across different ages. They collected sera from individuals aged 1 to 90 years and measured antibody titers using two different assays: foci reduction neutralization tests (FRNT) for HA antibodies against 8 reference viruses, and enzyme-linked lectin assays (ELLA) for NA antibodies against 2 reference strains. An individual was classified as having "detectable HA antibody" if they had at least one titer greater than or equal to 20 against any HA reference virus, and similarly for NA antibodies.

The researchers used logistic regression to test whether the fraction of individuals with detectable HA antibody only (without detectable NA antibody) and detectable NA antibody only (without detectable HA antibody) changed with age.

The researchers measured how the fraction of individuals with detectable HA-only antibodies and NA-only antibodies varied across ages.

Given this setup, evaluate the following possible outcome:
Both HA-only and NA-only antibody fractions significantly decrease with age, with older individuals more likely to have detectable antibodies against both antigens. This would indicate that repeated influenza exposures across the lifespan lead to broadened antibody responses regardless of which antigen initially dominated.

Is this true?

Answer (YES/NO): NO